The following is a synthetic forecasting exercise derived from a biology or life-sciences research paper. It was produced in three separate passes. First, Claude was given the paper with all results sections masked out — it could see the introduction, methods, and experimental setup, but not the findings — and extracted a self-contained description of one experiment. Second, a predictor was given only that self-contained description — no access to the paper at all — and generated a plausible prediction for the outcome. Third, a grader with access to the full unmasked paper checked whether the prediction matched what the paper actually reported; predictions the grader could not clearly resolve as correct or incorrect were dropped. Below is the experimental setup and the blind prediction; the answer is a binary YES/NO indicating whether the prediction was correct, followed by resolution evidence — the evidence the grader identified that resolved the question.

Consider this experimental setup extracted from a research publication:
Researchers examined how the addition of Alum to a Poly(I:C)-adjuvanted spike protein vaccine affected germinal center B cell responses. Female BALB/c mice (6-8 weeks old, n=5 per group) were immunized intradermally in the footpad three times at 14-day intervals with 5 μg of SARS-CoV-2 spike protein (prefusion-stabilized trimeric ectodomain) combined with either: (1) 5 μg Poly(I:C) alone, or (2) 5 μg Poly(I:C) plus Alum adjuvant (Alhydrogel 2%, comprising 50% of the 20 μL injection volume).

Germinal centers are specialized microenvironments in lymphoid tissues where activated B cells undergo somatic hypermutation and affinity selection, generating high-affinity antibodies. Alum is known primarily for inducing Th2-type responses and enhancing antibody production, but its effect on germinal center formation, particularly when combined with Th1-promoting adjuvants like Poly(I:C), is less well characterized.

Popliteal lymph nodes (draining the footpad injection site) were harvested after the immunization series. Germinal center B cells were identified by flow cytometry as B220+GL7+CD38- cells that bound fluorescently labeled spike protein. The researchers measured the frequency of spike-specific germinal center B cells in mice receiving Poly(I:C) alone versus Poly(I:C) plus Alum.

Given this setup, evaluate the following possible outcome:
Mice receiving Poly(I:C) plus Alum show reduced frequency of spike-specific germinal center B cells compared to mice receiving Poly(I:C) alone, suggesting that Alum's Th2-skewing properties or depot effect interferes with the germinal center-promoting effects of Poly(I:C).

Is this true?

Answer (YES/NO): NO